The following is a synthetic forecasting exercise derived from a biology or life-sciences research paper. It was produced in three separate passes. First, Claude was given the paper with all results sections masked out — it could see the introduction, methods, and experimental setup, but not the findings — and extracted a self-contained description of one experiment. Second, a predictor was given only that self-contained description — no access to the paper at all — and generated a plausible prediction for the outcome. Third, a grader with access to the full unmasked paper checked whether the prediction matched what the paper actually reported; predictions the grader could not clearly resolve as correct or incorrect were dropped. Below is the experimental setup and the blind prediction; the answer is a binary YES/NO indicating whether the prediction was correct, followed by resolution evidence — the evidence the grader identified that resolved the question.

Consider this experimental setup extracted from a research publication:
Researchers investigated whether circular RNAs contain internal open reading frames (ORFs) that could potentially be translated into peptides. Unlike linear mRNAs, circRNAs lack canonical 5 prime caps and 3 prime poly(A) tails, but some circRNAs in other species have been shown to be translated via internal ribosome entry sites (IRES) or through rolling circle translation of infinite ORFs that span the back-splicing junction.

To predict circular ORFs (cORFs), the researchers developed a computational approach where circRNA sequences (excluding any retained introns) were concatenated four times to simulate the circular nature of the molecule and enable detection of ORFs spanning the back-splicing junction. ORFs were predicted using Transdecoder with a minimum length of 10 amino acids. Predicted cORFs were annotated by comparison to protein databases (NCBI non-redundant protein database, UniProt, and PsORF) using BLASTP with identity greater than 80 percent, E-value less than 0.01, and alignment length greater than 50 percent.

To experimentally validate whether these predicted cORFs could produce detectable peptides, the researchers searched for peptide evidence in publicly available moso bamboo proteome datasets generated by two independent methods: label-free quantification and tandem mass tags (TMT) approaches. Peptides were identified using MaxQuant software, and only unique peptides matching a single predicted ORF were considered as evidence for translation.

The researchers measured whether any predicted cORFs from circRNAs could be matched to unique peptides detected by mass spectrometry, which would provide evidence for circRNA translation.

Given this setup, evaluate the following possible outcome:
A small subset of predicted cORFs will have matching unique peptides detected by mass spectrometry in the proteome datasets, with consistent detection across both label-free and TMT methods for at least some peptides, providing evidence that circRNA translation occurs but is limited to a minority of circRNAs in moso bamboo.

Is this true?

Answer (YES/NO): YES